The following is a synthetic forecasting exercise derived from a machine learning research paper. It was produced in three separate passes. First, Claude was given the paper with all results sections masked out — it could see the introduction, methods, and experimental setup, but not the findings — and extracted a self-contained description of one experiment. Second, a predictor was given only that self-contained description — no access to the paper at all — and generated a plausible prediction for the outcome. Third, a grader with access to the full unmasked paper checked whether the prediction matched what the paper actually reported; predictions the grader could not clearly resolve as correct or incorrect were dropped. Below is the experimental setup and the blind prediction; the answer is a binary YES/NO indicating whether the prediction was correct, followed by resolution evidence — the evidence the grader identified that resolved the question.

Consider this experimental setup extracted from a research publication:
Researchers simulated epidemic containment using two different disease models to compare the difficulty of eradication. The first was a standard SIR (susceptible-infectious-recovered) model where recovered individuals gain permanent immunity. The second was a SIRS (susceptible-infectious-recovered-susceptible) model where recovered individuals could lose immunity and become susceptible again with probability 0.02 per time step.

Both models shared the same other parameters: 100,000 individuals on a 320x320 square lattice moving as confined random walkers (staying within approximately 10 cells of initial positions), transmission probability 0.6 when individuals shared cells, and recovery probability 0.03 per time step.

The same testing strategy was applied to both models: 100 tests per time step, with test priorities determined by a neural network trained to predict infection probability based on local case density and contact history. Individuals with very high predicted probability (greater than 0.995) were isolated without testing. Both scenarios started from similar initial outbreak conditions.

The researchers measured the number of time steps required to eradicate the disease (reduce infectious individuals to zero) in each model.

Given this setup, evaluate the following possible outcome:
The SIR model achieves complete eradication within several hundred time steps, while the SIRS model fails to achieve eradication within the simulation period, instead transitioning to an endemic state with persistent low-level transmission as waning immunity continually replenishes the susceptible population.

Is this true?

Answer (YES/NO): NO